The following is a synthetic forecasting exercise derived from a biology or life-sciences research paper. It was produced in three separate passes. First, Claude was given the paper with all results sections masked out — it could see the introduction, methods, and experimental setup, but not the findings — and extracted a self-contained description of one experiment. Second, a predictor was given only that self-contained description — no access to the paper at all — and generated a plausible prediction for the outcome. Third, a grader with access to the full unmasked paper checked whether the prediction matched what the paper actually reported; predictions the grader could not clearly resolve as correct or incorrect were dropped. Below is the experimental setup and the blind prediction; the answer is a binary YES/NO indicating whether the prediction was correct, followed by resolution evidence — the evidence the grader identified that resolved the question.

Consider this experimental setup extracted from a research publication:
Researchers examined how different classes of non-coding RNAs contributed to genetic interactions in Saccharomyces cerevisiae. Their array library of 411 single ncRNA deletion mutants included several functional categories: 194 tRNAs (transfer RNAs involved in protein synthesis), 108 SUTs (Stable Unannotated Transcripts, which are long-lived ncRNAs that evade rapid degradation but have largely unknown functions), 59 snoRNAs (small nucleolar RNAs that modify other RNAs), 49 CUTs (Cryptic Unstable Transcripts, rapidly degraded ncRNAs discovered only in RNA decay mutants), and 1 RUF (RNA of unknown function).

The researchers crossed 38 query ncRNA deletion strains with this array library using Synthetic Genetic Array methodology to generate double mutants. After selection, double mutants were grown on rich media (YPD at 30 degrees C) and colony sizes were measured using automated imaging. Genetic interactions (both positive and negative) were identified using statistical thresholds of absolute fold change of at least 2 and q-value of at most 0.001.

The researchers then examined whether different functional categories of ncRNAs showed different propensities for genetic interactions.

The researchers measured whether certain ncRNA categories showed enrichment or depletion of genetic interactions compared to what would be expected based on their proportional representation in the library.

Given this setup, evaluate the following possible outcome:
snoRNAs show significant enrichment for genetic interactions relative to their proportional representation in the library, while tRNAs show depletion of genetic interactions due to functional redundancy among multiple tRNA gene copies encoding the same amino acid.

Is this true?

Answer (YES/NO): NO